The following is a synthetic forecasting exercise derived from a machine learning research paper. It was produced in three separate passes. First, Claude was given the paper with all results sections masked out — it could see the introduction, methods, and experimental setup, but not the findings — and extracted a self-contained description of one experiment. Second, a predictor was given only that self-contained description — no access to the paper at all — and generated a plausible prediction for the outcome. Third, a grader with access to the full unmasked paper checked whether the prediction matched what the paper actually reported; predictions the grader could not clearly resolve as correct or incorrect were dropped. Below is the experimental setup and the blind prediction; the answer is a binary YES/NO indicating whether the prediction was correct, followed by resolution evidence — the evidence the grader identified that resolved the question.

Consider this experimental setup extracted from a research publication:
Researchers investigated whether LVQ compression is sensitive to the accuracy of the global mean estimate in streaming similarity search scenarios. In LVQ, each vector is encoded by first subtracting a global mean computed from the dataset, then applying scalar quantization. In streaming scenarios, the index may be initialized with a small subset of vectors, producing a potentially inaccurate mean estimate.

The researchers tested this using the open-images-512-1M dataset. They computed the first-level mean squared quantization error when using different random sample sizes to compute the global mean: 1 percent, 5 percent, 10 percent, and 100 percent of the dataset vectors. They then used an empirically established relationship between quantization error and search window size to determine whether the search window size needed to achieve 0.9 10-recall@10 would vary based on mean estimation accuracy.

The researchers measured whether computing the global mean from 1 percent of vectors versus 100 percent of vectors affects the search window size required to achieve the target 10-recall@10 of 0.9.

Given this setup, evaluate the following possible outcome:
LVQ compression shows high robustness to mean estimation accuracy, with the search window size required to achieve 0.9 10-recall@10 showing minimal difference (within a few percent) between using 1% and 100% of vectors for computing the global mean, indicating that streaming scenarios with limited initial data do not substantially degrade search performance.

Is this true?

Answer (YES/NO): YES